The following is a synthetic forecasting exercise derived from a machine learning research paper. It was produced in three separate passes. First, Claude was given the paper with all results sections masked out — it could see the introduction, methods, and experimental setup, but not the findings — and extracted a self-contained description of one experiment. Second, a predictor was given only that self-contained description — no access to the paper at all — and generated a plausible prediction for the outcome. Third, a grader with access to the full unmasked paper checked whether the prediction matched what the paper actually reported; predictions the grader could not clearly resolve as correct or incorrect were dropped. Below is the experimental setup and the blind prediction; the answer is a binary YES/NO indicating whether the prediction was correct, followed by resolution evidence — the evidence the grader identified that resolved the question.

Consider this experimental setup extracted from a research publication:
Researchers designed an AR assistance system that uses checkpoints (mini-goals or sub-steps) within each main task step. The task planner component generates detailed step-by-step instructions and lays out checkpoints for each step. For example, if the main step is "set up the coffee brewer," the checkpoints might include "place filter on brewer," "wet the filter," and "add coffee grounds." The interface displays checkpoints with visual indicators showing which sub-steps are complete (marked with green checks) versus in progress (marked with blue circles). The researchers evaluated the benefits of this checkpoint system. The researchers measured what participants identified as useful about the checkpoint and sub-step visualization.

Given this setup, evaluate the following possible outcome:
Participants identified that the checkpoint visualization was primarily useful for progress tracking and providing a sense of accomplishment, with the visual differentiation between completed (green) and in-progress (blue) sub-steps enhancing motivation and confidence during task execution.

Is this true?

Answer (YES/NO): NO